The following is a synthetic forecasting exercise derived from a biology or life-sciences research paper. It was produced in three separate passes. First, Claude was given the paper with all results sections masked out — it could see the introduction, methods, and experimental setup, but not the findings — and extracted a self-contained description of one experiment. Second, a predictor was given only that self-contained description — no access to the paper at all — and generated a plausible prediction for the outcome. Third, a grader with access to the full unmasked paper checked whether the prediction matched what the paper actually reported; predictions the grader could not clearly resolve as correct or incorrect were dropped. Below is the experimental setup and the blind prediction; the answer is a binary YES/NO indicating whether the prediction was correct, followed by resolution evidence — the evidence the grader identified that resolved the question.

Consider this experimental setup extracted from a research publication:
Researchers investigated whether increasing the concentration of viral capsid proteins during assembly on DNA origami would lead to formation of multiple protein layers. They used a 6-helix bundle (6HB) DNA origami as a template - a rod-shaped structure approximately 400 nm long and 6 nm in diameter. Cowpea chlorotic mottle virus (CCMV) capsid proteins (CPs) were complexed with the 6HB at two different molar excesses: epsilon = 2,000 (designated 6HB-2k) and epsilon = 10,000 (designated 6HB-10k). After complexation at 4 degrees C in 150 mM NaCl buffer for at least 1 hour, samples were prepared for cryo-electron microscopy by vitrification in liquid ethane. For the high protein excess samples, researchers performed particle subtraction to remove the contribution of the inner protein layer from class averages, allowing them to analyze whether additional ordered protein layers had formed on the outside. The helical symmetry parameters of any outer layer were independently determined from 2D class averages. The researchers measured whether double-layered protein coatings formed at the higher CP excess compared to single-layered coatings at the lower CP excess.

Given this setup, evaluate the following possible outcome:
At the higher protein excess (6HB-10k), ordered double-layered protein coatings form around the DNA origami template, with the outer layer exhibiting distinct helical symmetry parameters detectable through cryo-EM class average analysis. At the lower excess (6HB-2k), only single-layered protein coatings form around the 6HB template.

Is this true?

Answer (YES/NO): YES